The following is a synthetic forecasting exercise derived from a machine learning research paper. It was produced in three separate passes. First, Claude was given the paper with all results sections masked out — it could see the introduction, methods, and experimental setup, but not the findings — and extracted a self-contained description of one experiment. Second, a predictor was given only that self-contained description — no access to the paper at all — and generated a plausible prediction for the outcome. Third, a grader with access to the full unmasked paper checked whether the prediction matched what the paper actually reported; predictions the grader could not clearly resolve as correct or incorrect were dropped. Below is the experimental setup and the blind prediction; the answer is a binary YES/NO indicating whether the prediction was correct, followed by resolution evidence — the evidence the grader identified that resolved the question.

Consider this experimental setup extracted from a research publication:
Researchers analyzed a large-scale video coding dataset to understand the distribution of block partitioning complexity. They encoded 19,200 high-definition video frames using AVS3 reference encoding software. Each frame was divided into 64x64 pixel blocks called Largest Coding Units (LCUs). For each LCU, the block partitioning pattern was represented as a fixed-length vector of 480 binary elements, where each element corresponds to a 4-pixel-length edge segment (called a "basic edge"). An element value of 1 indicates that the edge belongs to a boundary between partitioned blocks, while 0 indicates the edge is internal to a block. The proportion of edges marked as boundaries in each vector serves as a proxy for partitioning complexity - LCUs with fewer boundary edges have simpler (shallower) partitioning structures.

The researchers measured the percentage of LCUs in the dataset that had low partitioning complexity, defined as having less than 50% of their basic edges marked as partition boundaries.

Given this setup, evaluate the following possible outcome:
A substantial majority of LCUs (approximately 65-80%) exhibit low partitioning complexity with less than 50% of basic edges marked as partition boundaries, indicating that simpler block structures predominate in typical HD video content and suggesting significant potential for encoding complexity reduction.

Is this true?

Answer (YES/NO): NO